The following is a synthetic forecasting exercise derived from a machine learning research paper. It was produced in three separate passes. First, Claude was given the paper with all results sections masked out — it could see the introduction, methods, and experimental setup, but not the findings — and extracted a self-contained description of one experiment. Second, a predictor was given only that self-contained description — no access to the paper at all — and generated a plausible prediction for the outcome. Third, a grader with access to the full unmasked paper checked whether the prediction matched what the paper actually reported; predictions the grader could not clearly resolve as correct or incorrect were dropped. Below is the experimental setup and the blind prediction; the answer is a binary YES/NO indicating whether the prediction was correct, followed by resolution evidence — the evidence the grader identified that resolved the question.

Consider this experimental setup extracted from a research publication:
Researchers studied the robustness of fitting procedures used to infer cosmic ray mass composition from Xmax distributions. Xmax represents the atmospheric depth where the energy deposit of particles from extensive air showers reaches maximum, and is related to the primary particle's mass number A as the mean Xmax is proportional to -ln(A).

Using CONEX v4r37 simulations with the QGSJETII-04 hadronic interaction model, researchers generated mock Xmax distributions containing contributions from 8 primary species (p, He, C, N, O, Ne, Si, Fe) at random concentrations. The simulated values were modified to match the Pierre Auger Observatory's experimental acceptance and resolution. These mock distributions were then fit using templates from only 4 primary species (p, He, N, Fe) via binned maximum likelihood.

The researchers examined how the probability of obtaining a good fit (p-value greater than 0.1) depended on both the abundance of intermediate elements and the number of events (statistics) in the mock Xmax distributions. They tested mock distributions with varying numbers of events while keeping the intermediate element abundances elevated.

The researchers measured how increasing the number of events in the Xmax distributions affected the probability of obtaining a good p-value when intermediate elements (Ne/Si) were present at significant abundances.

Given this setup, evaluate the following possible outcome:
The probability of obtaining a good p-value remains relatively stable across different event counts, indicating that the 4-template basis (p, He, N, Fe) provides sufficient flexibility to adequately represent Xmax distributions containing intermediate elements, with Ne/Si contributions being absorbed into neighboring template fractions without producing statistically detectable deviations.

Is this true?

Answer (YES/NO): NO